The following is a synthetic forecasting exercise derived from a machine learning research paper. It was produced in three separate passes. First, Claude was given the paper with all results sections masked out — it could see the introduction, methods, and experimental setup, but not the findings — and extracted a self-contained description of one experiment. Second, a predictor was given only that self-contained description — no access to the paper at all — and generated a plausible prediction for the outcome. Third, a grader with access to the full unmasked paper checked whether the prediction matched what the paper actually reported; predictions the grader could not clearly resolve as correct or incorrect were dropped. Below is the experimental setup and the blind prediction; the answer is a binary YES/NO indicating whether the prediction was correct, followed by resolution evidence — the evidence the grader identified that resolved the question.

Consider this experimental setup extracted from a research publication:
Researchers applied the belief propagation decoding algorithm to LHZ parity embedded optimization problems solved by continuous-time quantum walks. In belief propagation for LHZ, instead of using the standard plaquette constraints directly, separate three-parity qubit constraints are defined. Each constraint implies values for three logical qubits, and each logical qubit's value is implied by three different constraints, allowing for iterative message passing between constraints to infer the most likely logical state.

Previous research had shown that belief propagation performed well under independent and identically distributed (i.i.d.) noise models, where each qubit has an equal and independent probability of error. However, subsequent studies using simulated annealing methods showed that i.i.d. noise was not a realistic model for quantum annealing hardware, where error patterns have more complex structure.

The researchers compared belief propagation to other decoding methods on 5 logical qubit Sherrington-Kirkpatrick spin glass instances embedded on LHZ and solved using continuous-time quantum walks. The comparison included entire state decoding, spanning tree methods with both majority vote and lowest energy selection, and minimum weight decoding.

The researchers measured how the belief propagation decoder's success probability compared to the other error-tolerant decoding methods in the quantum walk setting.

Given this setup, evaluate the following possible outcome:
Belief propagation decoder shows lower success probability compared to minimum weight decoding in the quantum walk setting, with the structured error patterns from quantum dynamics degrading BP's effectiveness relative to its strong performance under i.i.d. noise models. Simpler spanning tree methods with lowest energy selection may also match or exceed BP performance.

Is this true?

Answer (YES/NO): NO